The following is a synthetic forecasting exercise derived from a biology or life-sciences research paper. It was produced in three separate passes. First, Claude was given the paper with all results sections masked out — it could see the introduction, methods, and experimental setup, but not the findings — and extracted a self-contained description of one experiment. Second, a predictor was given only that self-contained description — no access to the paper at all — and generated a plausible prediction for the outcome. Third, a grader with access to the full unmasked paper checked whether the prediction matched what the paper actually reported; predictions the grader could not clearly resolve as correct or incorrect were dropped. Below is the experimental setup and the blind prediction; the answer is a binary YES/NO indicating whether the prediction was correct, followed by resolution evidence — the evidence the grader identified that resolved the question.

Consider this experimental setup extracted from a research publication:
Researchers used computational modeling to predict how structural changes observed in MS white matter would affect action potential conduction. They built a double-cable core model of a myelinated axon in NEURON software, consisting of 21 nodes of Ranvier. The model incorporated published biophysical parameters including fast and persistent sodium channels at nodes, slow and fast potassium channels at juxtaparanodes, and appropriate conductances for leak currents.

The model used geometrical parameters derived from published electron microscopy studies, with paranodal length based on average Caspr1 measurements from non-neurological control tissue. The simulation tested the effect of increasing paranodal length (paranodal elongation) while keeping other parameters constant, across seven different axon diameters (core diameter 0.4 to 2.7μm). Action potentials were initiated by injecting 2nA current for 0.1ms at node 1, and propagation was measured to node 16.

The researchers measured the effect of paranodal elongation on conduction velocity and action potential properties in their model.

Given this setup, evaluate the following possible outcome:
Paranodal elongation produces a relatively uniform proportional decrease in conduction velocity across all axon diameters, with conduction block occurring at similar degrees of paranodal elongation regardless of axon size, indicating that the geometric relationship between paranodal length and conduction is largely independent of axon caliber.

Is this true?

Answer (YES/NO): NO